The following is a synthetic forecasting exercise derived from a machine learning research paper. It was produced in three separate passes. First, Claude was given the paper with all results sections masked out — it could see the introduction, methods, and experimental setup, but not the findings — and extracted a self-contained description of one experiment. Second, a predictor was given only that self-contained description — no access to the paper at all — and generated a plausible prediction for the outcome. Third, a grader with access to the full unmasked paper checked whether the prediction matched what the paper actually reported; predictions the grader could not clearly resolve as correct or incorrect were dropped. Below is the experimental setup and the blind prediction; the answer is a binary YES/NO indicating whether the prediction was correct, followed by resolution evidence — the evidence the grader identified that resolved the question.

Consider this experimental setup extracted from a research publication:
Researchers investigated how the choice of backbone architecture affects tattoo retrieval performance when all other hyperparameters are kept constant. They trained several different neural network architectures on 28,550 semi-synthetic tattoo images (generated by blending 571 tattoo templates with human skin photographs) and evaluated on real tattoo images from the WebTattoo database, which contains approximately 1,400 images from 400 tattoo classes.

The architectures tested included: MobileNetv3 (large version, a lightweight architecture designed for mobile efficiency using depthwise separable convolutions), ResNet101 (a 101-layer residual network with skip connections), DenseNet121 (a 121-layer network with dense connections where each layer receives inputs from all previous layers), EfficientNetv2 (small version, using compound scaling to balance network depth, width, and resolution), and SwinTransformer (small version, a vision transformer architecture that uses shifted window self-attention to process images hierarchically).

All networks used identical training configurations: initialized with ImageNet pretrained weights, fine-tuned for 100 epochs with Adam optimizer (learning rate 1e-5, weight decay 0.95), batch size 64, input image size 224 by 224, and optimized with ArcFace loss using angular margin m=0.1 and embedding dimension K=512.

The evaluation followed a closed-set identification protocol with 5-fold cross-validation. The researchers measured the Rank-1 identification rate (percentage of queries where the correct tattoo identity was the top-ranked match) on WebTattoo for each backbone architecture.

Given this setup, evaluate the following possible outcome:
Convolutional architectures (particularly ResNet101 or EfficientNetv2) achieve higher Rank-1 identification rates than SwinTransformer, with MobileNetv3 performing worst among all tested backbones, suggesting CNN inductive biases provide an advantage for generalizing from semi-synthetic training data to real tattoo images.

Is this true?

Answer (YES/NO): NO